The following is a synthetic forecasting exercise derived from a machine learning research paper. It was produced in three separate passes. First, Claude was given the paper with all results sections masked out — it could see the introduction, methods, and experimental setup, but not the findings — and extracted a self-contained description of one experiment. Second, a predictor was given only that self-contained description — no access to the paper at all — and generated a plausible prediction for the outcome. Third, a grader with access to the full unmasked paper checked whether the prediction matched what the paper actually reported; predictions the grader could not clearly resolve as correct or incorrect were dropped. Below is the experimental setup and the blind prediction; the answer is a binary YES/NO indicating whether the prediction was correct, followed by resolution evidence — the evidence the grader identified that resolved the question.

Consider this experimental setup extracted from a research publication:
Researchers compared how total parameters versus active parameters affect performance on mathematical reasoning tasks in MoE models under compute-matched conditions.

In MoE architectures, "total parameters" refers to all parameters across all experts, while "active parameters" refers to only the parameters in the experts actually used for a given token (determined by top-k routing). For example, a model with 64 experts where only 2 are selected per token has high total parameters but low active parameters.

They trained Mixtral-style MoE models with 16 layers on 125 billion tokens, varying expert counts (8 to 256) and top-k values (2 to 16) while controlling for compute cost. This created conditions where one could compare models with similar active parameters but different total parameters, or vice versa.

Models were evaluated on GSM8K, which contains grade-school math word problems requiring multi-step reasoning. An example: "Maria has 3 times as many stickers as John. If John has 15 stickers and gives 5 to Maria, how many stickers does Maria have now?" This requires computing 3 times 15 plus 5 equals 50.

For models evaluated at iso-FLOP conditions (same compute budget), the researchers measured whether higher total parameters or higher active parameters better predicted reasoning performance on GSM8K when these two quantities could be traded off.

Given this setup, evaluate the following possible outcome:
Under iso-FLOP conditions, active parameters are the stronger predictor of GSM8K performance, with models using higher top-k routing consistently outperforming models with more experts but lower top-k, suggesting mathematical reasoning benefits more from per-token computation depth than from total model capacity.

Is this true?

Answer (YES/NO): YES